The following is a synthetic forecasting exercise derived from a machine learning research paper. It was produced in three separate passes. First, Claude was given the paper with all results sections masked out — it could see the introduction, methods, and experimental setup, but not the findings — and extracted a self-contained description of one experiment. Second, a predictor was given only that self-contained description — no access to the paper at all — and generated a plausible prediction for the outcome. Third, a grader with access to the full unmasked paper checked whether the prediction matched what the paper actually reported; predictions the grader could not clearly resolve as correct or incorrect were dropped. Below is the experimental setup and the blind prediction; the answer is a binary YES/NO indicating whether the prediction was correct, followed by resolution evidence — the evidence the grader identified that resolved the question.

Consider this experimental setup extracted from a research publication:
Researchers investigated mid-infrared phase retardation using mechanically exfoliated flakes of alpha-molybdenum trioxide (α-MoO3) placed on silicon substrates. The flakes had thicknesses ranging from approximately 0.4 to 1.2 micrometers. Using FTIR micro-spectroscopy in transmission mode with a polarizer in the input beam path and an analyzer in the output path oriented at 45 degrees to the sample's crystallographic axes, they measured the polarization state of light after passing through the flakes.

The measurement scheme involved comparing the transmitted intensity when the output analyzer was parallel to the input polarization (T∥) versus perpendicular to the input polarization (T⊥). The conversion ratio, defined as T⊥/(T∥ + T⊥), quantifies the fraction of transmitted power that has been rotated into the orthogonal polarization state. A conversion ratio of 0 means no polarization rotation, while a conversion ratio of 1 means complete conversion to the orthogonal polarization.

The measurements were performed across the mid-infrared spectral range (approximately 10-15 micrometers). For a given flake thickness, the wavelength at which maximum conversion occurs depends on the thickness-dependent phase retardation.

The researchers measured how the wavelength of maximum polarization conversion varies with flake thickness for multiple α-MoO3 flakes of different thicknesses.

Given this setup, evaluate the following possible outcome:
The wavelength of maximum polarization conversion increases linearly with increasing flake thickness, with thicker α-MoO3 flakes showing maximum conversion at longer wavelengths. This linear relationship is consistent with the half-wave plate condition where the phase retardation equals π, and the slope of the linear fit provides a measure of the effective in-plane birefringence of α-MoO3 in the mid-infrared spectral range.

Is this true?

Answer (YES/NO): NO